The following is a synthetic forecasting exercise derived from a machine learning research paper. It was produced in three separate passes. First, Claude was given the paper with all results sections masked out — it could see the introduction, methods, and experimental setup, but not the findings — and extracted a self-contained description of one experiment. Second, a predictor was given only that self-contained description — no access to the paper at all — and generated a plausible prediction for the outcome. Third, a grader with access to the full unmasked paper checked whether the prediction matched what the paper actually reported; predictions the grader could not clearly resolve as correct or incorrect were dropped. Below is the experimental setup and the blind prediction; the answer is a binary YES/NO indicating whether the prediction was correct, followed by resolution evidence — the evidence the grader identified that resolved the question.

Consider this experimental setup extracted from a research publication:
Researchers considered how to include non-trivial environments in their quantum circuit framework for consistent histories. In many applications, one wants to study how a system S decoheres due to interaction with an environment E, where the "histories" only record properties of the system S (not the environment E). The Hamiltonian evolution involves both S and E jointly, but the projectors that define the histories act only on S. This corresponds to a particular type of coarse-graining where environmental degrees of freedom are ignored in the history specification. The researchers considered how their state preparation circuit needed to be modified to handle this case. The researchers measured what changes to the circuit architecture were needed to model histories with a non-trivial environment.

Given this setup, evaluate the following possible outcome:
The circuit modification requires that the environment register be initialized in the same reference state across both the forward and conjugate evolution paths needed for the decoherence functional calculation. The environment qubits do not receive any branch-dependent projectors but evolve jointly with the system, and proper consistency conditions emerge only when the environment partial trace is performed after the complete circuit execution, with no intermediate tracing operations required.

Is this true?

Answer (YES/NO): NO